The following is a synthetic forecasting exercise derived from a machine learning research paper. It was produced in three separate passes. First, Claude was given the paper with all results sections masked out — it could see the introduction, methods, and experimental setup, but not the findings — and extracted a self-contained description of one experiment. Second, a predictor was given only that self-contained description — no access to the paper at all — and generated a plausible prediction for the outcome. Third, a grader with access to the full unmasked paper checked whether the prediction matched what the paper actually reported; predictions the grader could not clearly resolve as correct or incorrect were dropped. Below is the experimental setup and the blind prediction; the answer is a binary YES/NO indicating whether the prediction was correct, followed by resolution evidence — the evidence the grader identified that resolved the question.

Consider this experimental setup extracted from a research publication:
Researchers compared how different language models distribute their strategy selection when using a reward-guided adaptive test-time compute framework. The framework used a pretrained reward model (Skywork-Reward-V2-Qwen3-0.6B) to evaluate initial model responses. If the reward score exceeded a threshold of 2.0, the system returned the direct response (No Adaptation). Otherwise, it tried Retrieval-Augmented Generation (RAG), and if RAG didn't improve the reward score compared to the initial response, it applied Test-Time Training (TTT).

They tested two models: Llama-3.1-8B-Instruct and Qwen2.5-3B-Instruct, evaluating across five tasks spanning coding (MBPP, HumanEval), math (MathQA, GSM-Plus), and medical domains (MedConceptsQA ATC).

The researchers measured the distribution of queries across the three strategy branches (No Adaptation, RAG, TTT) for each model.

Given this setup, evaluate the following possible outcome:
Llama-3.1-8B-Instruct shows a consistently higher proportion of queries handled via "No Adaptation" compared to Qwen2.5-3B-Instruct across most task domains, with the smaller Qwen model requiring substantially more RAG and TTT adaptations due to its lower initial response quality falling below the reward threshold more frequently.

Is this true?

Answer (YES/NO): NO